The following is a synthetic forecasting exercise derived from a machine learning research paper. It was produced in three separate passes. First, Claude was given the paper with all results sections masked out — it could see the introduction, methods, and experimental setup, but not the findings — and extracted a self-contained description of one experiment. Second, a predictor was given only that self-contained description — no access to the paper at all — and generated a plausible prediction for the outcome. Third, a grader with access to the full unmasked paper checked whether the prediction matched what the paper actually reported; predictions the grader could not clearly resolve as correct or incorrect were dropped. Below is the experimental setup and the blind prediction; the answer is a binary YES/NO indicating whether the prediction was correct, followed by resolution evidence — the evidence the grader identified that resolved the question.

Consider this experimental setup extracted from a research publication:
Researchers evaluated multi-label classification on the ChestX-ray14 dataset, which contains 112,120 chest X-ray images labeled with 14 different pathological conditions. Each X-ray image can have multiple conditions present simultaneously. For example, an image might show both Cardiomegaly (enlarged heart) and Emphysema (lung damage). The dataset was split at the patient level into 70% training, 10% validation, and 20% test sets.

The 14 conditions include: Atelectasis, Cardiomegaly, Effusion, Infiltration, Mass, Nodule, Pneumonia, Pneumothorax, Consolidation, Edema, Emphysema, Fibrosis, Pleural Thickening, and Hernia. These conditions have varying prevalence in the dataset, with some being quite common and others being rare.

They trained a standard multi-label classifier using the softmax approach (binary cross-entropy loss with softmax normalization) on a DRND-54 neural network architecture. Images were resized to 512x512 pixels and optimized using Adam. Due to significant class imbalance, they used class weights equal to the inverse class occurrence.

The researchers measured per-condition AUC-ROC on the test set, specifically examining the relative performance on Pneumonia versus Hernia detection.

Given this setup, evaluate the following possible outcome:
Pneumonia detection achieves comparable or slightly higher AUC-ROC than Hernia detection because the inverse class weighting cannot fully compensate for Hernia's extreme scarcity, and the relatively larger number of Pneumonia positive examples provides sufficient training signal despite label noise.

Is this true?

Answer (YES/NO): NO